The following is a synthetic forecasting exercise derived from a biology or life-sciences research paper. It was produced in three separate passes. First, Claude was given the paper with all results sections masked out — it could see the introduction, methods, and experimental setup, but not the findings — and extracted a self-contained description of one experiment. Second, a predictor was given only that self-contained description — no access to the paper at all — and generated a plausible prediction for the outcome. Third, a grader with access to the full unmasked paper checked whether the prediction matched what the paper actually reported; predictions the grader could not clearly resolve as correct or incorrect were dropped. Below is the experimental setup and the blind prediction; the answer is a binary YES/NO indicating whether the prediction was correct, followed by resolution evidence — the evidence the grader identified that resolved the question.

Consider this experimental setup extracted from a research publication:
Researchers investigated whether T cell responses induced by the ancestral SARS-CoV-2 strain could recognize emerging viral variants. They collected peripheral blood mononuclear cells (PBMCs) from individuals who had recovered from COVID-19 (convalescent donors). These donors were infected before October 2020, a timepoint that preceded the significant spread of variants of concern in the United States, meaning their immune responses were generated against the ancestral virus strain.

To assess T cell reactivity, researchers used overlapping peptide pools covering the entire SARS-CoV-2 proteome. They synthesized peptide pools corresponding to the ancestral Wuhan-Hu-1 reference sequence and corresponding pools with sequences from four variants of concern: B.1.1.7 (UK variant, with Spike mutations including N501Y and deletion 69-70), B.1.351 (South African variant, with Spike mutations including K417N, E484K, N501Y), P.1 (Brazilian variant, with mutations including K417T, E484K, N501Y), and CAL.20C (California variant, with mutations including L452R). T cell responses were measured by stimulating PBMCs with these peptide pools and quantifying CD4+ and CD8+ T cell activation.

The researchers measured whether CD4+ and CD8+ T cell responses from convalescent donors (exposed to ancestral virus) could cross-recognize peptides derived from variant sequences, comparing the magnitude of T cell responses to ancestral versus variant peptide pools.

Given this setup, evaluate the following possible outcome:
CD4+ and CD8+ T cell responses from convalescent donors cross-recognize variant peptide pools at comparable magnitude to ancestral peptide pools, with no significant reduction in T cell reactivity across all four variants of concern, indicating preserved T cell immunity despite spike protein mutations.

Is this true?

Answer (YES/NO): YES